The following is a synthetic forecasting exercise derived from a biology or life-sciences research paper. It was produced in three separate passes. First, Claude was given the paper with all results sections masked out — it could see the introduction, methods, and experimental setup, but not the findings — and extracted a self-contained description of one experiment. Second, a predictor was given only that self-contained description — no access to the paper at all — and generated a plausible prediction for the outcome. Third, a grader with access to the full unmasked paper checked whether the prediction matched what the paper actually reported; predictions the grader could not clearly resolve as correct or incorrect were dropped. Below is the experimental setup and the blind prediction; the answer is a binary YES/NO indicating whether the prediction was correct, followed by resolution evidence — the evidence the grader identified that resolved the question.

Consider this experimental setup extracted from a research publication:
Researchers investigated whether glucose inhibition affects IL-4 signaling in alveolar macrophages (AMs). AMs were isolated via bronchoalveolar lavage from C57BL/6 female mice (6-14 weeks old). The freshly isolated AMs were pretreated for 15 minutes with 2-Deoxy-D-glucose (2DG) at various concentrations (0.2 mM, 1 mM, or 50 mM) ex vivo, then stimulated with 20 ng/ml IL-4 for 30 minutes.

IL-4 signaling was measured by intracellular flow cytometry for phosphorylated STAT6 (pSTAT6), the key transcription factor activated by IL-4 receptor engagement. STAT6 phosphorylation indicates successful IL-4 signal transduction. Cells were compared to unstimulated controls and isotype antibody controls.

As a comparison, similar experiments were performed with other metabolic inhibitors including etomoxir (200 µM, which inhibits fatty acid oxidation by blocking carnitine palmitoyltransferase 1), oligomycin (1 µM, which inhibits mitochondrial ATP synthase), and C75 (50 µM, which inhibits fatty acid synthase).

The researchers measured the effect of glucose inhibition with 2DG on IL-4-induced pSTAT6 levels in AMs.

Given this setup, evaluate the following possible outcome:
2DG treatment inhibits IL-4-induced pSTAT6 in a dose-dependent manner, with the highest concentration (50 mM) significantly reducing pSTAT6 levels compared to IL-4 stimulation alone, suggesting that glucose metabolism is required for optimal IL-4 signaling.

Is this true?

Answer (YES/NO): NO